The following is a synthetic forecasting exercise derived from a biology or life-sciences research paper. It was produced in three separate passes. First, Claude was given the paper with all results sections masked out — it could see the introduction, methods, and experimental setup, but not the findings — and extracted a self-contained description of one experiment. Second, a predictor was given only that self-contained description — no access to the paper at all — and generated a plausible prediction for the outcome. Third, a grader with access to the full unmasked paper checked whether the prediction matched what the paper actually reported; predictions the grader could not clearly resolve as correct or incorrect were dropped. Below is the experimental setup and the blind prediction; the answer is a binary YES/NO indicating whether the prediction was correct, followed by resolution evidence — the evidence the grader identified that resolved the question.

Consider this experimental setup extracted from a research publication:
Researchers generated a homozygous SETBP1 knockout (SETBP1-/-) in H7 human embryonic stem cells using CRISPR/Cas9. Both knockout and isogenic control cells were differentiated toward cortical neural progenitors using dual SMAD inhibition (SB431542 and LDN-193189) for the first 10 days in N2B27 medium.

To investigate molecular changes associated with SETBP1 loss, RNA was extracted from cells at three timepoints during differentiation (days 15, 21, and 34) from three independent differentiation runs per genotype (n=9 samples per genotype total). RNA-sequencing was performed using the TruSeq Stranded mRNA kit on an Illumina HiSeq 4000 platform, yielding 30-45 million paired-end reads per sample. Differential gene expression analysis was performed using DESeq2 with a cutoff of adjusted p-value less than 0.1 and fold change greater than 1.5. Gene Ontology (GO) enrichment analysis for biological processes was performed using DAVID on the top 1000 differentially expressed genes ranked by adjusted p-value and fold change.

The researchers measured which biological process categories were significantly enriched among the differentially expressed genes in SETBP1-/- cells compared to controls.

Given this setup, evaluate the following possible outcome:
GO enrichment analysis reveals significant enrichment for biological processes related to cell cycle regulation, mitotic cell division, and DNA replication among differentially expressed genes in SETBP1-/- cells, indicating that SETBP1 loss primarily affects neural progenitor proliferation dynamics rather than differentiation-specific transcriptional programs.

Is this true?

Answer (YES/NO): NO